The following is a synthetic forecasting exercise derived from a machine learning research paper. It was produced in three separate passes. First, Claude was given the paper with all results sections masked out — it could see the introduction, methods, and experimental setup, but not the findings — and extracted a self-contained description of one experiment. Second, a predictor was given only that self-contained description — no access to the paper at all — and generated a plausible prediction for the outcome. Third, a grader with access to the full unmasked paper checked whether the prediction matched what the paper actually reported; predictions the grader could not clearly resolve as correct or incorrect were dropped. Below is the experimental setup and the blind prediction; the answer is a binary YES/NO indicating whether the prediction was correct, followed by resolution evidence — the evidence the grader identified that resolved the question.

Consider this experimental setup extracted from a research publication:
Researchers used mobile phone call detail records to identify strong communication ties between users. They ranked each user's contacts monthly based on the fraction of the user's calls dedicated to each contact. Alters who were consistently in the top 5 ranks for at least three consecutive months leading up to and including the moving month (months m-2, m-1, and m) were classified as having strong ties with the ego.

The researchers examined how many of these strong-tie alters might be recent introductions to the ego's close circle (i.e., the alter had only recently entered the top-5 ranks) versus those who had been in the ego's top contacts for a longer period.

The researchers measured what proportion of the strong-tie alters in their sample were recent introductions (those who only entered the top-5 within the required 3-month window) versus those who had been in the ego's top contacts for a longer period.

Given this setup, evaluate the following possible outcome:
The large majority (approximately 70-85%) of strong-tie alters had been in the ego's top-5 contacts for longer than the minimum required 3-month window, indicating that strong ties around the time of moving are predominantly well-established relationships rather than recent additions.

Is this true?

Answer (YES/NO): NO